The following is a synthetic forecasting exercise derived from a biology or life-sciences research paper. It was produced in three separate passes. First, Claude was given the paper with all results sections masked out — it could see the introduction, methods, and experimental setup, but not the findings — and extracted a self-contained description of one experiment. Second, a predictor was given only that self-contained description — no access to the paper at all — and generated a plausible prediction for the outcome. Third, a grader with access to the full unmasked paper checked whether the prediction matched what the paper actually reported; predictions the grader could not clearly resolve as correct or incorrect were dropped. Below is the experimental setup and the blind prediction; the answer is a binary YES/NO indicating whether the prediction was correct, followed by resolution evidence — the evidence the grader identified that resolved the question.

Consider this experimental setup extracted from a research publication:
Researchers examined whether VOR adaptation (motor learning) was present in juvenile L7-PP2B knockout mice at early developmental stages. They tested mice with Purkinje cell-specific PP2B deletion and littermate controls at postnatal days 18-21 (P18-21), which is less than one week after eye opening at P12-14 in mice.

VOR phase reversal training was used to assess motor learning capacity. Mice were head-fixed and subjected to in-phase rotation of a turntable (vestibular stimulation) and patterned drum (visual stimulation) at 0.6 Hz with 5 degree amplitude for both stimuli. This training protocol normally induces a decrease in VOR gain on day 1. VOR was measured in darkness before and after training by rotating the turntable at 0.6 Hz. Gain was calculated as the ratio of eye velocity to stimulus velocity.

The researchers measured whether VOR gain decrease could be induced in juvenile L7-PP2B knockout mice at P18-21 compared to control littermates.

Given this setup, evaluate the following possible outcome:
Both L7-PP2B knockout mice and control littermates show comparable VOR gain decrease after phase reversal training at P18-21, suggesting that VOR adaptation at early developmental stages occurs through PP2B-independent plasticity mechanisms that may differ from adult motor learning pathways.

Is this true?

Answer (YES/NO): NO